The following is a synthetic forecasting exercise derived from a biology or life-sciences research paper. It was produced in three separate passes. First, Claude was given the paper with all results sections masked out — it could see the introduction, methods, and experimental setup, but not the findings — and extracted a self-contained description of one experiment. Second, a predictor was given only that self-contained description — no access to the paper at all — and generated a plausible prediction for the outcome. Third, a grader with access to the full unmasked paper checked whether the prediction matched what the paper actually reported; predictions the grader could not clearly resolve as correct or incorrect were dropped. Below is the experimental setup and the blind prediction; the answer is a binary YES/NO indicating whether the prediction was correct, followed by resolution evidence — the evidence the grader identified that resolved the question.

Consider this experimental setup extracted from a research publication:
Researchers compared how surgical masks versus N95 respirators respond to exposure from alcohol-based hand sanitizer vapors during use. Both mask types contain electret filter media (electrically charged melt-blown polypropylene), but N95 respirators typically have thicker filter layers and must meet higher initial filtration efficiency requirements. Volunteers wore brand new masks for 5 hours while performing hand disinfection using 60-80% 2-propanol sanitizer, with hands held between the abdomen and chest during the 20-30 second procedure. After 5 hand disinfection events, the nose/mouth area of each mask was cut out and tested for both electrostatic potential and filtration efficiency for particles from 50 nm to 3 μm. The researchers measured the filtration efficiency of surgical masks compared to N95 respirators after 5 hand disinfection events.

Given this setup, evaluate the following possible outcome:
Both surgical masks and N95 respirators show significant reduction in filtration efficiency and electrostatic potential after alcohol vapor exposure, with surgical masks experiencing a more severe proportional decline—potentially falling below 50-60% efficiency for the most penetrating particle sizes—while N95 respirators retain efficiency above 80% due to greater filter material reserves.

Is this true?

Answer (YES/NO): NO